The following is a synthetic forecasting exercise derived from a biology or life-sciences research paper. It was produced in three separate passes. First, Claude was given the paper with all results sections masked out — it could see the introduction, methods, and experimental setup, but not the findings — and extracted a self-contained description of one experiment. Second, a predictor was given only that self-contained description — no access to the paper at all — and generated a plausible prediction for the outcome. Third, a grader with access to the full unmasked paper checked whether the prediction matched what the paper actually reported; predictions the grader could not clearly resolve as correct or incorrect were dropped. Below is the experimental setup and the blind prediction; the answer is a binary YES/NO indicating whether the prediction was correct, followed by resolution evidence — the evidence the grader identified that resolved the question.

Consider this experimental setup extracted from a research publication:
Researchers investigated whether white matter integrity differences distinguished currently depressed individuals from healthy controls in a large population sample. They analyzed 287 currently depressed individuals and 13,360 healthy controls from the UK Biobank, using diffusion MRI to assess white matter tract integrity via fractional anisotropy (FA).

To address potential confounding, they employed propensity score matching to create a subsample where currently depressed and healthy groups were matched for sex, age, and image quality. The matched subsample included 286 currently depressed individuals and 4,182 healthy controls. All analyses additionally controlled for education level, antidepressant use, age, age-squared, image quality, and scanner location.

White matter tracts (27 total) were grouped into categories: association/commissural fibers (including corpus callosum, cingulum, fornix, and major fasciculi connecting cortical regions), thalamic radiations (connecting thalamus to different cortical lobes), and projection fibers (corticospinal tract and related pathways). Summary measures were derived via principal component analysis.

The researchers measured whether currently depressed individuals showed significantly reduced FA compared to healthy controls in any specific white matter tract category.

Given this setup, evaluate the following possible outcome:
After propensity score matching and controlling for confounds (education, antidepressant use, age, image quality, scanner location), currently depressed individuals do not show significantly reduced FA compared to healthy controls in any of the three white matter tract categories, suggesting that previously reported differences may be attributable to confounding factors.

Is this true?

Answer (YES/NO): NO